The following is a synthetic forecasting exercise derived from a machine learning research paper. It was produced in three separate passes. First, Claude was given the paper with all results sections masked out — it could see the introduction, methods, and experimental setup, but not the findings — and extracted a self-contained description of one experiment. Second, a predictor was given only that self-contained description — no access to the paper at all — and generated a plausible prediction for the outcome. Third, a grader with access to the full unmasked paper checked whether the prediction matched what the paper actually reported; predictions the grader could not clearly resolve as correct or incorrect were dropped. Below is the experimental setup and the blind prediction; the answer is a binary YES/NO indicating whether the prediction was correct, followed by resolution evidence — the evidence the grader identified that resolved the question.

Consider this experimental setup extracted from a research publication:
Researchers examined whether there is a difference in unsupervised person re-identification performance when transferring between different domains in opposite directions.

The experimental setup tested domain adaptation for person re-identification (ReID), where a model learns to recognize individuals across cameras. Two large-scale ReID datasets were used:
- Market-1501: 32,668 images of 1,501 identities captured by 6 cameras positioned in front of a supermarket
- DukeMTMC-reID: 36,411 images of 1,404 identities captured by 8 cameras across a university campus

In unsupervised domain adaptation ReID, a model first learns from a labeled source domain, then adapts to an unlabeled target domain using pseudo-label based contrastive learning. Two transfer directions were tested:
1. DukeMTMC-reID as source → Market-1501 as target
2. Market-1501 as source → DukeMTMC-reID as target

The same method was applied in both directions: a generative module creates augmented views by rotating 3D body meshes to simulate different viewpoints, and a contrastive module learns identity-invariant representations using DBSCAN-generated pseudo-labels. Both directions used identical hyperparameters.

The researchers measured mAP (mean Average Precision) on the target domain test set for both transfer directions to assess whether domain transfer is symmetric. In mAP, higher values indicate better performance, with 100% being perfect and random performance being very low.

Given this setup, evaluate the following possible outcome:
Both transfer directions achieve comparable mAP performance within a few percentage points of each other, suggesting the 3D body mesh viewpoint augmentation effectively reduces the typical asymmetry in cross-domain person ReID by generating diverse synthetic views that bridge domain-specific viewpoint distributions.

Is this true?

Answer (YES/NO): NO